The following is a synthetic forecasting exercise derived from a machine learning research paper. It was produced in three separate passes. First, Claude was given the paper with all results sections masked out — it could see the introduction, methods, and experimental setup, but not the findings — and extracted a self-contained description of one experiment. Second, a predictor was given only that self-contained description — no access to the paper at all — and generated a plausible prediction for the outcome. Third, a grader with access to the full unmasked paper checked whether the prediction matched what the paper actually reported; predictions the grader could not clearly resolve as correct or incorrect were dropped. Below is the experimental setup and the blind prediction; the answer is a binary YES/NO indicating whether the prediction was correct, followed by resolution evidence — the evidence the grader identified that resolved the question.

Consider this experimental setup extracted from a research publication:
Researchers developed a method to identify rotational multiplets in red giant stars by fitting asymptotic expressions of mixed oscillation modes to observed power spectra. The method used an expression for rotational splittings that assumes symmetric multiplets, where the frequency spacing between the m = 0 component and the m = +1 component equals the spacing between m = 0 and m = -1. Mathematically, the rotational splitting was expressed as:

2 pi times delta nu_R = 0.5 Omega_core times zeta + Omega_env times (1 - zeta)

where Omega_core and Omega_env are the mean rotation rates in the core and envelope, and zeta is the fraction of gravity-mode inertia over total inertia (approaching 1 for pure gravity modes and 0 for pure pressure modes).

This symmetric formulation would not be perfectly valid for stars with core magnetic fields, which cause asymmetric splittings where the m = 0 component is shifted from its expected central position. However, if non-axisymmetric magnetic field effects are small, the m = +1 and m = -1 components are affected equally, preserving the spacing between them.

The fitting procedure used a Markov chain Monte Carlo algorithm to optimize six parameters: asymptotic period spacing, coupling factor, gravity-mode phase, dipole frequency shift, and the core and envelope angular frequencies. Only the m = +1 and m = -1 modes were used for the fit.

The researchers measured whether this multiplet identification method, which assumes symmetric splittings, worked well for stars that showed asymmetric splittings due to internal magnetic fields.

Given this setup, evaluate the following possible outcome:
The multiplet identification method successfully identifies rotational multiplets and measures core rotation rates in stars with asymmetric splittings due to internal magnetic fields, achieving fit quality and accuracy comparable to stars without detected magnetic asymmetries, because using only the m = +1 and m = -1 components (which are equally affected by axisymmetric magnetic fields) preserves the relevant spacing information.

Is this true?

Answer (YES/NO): YES